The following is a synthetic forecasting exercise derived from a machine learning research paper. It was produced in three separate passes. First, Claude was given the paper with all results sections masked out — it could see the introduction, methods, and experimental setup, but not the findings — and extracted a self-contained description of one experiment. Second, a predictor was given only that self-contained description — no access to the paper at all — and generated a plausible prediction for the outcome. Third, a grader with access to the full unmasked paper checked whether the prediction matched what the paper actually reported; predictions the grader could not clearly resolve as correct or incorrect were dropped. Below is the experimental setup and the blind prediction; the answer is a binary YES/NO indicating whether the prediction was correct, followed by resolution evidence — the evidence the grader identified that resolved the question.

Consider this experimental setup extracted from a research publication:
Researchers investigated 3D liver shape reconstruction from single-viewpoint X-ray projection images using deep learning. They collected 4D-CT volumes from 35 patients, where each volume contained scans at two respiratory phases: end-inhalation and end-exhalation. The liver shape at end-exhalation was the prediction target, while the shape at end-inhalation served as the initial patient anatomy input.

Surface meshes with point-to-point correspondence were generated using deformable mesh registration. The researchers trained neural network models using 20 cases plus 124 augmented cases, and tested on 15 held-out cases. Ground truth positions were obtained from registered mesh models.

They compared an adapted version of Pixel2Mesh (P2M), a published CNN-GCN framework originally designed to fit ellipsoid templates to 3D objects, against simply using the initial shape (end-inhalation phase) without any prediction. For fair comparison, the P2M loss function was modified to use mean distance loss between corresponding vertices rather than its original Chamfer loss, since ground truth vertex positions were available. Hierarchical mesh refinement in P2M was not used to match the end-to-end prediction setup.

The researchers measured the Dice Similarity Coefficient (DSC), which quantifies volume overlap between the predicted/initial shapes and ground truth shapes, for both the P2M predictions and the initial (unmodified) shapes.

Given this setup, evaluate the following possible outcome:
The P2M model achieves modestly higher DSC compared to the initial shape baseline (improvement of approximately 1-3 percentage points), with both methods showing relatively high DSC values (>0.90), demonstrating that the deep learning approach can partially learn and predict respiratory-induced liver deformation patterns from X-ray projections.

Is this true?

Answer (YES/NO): NO